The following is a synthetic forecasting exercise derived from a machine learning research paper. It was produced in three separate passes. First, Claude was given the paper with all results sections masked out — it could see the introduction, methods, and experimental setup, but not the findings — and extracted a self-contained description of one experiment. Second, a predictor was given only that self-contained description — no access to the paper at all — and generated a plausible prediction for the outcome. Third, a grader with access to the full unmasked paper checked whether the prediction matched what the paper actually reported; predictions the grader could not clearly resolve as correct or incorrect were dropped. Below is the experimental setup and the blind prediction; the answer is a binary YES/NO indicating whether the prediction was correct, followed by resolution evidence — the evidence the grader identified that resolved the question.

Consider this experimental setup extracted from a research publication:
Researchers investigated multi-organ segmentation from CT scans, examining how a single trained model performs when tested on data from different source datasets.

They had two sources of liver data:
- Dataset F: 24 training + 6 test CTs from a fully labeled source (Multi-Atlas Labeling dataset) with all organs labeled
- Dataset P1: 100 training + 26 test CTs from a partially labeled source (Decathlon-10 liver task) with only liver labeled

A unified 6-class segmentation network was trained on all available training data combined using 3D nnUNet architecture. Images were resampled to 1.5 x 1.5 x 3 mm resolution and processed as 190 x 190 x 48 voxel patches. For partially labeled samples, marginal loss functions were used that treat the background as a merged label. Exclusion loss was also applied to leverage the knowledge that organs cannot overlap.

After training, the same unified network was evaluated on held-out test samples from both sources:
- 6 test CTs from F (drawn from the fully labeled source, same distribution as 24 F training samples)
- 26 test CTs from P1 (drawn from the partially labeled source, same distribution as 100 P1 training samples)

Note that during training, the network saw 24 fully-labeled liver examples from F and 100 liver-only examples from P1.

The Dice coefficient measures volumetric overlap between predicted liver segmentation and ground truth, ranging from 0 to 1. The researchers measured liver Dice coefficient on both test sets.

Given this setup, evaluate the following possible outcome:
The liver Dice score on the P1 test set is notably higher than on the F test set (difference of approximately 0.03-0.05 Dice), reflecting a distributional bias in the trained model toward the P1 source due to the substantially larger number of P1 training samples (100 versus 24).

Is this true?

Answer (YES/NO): NO